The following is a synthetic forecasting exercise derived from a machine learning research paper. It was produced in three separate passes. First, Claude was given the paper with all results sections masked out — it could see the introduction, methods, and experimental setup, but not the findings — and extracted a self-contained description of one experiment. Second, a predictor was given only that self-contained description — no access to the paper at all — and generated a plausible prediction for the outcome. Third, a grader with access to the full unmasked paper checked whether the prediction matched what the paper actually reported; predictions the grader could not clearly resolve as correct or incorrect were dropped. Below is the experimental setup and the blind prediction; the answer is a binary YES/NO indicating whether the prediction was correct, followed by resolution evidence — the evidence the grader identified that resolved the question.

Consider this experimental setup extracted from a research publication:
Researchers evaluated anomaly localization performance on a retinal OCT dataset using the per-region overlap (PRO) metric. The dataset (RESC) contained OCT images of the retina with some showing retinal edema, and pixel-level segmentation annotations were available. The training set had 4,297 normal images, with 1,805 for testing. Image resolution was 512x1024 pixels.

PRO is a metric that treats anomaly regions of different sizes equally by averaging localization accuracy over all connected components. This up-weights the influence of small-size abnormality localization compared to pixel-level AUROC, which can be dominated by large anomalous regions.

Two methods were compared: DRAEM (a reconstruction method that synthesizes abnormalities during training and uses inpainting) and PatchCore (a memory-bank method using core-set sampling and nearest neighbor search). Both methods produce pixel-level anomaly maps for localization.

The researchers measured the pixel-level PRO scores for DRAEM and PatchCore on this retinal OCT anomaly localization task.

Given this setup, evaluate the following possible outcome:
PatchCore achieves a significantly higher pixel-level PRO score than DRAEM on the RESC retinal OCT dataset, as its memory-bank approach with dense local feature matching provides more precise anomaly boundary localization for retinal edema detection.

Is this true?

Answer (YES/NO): NO